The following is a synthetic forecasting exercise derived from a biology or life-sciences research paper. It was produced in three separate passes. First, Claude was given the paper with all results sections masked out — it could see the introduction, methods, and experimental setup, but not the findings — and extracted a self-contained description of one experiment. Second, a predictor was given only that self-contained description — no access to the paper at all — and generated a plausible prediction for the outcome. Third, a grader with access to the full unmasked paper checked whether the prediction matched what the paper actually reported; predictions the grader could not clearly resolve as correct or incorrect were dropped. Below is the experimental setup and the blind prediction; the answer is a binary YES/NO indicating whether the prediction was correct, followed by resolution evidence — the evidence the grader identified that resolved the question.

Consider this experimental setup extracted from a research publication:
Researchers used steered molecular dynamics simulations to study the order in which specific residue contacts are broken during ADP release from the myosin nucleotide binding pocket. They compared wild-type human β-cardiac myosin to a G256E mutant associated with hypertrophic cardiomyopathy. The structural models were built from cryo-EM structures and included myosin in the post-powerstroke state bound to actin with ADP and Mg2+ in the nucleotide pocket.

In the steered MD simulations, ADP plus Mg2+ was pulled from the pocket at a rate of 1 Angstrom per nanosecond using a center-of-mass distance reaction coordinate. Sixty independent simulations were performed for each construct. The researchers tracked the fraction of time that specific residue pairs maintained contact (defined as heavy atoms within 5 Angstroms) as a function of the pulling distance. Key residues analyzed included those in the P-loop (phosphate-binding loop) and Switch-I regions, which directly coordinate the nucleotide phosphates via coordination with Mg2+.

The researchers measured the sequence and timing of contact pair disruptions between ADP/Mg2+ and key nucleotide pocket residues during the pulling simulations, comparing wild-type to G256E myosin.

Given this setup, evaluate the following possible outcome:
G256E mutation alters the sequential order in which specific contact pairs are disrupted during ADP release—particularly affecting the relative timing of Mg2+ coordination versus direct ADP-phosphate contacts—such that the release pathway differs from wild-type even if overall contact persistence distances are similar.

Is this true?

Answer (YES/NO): NO